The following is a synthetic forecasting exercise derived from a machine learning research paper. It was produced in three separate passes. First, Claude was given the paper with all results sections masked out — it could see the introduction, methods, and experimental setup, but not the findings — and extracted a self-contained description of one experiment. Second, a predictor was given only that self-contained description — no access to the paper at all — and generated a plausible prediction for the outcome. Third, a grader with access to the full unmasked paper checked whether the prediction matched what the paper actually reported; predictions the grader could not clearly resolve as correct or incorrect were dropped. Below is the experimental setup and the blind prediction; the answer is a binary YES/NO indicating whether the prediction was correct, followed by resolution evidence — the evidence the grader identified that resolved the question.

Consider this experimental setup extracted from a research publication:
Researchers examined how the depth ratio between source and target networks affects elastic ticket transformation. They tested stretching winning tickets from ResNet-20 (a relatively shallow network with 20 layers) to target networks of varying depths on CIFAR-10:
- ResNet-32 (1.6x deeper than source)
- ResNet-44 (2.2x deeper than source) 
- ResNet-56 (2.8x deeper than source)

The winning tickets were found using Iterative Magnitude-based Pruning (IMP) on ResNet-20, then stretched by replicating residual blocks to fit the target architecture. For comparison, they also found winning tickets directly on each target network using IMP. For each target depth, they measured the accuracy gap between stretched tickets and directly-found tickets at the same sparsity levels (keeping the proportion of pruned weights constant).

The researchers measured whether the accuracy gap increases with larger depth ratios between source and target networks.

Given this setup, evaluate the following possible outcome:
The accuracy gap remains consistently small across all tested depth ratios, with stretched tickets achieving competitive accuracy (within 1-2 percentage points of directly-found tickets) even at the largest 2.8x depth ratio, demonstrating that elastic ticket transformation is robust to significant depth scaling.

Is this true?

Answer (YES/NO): NO